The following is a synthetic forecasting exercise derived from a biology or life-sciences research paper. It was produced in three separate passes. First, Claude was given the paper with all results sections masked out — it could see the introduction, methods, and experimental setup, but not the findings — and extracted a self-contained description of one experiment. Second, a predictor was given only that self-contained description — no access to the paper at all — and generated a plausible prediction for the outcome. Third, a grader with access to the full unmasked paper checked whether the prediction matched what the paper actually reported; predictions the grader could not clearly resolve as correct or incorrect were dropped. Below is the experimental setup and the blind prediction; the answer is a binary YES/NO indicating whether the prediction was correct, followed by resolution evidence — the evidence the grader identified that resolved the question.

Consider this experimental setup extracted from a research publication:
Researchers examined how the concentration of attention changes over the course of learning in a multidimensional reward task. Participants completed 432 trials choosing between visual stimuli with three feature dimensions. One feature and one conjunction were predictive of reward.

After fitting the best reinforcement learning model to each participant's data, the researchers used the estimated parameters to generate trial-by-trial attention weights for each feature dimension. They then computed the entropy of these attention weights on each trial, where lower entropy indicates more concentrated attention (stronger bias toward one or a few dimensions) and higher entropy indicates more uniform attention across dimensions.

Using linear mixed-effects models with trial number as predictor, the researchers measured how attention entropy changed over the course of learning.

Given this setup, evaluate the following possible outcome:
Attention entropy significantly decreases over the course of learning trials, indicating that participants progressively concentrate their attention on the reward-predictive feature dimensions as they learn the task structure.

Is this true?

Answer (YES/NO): YES